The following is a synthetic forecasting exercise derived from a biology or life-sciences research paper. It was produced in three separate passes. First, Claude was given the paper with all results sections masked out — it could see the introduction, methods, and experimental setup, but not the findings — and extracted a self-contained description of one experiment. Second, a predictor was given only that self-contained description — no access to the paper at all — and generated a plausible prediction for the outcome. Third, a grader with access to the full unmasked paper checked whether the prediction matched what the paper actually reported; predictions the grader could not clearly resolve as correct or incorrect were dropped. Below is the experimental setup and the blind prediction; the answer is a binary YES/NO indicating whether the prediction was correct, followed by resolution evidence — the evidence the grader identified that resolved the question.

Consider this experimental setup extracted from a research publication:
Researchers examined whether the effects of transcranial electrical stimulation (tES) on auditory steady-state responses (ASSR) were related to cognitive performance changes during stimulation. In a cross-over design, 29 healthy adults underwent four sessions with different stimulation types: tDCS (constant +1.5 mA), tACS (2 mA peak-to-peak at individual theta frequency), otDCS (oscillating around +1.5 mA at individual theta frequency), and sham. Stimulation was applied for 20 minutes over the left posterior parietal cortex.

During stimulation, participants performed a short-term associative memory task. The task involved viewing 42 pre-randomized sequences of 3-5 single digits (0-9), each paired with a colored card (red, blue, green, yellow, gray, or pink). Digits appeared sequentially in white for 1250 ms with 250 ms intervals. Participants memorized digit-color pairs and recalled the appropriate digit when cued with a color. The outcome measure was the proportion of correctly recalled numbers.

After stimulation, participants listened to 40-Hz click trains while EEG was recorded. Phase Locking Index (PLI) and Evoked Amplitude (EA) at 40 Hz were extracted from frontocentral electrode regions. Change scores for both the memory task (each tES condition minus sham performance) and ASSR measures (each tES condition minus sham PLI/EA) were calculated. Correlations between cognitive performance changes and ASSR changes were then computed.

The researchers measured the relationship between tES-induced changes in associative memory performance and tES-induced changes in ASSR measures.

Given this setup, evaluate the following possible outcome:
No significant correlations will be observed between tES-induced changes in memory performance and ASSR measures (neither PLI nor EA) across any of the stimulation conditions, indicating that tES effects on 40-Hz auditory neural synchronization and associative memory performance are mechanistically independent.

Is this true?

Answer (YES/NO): NO